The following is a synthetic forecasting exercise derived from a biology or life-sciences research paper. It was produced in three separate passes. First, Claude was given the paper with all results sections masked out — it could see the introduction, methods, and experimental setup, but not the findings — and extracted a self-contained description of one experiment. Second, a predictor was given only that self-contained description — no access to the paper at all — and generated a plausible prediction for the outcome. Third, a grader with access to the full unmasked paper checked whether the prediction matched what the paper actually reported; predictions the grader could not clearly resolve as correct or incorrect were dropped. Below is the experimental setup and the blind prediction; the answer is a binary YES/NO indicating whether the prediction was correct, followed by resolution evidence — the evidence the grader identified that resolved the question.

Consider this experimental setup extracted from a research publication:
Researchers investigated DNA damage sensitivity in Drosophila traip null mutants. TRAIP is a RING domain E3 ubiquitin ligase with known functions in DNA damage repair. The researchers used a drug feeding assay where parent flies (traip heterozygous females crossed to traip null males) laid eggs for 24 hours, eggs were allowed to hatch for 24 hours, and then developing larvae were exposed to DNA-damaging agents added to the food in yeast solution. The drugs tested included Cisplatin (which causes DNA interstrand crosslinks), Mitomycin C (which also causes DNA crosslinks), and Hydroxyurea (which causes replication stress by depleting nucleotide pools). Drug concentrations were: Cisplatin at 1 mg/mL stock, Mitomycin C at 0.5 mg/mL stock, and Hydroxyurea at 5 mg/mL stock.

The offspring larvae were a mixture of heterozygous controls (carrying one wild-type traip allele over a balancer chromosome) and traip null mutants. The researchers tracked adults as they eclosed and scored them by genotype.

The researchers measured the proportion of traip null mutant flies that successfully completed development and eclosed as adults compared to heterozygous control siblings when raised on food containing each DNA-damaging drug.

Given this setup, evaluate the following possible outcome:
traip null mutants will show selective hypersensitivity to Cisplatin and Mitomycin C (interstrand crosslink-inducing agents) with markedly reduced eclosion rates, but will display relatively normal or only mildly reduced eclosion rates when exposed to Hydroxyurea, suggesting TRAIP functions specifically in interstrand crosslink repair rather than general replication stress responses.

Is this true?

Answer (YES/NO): YES